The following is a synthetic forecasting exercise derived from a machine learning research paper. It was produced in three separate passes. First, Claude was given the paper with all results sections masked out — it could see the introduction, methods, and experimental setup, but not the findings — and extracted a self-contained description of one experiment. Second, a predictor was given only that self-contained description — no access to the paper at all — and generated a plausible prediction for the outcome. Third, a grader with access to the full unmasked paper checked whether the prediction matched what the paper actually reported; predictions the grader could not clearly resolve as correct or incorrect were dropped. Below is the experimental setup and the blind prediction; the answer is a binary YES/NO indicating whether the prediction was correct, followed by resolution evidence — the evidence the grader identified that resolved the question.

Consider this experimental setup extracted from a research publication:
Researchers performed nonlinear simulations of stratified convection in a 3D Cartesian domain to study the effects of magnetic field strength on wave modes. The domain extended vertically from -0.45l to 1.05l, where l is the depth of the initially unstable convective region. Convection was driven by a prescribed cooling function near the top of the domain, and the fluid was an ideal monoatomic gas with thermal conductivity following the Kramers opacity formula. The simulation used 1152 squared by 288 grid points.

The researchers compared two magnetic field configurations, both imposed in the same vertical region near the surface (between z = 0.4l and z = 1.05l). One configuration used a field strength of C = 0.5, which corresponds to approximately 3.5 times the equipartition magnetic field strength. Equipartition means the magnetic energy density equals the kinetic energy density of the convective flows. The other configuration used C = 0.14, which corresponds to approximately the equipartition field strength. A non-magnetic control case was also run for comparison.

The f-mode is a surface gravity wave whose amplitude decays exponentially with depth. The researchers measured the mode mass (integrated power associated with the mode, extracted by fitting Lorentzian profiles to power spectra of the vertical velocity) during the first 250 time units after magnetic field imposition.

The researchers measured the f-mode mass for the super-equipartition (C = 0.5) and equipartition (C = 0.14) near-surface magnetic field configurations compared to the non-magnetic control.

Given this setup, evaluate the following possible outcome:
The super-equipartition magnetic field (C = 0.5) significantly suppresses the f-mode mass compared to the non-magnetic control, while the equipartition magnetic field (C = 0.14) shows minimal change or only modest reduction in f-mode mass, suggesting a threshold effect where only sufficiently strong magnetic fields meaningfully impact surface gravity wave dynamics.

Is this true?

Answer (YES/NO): NO